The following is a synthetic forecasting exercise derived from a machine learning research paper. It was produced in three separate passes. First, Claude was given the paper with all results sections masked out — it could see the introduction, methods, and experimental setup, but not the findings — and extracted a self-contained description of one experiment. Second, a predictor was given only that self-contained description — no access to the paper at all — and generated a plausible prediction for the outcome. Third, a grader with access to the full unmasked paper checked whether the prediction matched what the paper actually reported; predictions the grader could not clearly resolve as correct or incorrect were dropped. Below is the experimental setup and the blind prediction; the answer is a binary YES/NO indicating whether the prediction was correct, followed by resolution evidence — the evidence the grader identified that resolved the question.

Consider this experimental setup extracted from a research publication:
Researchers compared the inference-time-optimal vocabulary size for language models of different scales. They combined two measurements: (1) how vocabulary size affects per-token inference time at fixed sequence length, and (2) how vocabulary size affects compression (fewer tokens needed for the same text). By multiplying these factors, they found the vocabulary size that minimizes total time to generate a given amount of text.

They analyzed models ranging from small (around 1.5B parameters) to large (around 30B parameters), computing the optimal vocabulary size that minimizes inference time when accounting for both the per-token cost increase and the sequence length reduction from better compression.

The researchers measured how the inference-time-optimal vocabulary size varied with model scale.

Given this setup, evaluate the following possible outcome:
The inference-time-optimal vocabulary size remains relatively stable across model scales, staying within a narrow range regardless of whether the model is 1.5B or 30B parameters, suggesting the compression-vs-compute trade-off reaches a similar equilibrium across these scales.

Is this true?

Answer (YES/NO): NO